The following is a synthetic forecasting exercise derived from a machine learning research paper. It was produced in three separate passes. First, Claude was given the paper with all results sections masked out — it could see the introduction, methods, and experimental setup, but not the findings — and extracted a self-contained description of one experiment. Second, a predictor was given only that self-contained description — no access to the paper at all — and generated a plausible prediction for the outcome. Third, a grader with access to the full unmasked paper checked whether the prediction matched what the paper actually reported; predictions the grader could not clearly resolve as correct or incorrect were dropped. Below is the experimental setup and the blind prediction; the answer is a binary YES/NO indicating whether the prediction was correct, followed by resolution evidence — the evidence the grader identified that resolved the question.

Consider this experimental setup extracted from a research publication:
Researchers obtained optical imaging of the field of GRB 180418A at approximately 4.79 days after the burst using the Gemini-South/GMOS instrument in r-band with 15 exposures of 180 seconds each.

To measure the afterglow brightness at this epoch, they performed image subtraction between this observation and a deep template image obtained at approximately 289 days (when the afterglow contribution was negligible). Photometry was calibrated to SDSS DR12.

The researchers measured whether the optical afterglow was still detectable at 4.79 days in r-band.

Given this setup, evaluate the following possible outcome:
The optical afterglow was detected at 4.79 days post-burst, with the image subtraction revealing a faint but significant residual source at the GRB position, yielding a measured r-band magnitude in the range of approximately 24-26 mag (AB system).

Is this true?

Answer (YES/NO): NO